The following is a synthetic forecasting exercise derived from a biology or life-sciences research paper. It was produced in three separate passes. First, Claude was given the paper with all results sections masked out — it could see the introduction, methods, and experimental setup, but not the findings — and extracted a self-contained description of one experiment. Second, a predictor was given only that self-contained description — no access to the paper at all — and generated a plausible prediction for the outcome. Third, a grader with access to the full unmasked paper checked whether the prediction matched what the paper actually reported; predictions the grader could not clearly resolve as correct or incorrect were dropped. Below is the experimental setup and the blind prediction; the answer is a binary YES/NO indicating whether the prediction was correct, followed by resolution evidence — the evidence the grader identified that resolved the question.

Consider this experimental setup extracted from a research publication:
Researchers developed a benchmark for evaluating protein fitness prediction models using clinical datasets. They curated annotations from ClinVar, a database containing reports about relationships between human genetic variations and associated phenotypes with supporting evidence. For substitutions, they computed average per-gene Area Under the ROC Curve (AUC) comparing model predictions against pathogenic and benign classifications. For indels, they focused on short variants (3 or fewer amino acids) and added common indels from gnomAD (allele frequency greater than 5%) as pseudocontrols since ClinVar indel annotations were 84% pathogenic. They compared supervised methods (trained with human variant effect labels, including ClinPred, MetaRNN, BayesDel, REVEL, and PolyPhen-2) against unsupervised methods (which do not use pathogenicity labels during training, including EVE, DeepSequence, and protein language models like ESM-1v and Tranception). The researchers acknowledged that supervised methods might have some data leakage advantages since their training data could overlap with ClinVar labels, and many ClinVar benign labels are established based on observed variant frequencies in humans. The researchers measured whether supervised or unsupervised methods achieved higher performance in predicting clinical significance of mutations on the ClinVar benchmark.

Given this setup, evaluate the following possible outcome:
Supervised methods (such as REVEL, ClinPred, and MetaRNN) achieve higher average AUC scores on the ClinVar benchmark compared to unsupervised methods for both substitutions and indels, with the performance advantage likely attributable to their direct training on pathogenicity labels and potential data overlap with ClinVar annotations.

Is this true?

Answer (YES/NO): NO